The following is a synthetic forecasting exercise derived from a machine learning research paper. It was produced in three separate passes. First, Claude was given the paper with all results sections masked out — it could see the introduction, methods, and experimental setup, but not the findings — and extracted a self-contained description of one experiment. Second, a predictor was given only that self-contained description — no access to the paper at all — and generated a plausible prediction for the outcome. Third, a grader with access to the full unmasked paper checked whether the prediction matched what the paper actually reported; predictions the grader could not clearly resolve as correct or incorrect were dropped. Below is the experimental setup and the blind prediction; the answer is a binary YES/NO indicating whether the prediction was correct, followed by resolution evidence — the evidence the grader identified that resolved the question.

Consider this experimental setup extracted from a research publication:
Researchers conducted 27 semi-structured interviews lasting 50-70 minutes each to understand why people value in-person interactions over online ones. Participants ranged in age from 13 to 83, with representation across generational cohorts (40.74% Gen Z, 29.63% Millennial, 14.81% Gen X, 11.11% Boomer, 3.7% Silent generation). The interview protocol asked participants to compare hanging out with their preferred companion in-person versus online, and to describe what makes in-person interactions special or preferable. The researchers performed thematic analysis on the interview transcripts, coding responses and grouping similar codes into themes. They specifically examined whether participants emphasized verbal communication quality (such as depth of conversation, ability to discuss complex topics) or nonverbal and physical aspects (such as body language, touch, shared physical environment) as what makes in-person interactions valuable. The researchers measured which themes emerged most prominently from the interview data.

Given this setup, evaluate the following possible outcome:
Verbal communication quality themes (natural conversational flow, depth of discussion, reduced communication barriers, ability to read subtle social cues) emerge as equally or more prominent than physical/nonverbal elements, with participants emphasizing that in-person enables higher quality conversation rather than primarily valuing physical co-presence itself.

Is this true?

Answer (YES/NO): NO